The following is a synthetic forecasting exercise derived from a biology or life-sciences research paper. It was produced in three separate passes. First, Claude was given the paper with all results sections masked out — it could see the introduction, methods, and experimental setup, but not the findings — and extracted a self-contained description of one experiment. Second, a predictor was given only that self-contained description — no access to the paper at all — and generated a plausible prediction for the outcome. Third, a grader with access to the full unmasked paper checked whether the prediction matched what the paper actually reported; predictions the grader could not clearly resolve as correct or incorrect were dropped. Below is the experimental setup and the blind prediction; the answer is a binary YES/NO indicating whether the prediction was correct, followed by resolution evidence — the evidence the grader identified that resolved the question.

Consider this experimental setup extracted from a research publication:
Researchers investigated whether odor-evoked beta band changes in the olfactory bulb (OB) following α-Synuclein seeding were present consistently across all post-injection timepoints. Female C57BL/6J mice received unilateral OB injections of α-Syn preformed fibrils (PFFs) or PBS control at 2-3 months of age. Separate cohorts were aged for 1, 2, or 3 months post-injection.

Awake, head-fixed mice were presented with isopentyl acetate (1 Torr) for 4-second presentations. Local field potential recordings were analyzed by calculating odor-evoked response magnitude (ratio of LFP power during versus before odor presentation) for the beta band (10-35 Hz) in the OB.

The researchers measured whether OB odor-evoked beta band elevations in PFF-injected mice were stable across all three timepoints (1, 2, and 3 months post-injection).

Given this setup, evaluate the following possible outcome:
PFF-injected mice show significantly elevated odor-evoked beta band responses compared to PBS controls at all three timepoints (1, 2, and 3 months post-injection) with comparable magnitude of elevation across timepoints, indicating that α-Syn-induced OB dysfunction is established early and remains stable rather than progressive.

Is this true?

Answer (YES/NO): NO